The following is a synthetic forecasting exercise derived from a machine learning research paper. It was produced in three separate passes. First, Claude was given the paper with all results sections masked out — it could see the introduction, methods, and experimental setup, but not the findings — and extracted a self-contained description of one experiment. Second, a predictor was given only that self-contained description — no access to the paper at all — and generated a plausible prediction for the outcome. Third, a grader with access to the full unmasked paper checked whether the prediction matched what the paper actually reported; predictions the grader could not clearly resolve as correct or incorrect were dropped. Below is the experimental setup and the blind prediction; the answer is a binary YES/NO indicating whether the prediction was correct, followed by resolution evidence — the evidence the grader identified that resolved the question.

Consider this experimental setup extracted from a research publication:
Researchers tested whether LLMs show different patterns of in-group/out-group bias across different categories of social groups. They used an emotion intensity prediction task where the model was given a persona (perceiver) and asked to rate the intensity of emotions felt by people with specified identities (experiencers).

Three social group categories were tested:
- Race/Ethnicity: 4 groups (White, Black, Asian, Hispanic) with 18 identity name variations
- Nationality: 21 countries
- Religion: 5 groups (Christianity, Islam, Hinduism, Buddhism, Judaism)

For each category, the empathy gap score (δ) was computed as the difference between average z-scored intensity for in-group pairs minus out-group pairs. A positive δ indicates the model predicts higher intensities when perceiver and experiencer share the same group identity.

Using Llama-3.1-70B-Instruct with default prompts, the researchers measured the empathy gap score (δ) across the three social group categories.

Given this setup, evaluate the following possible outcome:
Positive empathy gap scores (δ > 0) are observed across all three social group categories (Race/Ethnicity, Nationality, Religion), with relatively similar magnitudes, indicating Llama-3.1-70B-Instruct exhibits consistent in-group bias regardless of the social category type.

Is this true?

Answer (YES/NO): NO